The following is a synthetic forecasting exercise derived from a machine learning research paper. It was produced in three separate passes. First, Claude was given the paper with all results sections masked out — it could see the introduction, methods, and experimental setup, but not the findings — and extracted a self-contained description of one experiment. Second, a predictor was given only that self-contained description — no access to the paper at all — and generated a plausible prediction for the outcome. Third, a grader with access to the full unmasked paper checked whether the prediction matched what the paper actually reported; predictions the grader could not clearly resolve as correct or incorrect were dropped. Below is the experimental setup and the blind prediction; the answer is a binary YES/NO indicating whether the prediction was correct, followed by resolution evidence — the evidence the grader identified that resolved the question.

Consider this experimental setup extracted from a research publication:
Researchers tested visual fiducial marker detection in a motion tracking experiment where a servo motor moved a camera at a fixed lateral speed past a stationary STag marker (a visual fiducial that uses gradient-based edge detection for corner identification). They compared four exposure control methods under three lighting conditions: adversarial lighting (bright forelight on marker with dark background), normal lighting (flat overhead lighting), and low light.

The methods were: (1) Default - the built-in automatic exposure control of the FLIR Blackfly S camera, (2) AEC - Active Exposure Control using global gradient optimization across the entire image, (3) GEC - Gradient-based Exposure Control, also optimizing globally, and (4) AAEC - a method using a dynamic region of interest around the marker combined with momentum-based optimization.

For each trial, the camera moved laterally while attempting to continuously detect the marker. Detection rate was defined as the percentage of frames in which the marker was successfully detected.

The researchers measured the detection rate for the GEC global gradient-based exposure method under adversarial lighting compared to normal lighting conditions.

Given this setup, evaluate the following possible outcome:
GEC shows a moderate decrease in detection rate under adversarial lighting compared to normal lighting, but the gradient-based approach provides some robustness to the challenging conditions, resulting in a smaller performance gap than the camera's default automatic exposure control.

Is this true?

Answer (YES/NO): NO